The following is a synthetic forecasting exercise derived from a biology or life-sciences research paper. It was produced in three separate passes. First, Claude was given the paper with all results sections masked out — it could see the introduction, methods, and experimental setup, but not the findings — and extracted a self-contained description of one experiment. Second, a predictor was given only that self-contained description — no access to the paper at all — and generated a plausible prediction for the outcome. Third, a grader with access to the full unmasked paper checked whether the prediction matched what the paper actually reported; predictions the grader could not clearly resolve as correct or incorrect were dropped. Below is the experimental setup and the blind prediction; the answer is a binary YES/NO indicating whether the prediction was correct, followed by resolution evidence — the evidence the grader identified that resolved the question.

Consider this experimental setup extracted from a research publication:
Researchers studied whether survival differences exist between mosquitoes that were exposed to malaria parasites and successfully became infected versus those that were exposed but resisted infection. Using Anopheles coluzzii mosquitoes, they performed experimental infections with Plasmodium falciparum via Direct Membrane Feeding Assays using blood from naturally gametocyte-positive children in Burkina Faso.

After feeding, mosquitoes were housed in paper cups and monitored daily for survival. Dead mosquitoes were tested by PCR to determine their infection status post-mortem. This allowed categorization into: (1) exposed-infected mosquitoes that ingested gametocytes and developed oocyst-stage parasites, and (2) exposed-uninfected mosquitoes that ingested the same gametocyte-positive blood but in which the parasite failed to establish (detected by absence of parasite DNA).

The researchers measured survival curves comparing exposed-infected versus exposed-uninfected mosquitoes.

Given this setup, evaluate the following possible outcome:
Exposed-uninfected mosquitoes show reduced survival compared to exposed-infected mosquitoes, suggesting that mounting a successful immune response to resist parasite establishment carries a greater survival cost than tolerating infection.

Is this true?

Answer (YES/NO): YES